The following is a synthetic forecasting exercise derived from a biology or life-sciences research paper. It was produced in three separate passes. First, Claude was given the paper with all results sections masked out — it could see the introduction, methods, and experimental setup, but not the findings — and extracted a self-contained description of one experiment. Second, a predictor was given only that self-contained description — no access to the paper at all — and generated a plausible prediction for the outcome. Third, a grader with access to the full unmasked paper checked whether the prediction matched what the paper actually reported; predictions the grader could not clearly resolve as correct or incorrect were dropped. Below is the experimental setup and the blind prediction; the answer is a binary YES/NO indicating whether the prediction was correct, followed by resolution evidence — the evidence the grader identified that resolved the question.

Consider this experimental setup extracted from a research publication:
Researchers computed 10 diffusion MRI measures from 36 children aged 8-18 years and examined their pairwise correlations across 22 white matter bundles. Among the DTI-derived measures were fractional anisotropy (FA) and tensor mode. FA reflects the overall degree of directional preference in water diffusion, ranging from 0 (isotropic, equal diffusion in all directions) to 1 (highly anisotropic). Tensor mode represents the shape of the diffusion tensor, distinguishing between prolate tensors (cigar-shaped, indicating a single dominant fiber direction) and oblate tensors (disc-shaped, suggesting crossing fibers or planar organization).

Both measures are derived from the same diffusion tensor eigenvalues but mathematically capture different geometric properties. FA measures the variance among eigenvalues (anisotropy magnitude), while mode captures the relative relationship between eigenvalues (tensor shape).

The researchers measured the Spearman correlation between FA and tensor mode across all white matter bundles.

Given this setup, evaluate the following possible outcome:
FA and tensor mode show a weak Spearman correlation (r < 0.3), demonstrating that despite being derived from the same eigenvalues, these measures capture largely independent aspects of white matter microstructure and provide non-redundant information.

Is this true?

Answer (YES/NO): NO